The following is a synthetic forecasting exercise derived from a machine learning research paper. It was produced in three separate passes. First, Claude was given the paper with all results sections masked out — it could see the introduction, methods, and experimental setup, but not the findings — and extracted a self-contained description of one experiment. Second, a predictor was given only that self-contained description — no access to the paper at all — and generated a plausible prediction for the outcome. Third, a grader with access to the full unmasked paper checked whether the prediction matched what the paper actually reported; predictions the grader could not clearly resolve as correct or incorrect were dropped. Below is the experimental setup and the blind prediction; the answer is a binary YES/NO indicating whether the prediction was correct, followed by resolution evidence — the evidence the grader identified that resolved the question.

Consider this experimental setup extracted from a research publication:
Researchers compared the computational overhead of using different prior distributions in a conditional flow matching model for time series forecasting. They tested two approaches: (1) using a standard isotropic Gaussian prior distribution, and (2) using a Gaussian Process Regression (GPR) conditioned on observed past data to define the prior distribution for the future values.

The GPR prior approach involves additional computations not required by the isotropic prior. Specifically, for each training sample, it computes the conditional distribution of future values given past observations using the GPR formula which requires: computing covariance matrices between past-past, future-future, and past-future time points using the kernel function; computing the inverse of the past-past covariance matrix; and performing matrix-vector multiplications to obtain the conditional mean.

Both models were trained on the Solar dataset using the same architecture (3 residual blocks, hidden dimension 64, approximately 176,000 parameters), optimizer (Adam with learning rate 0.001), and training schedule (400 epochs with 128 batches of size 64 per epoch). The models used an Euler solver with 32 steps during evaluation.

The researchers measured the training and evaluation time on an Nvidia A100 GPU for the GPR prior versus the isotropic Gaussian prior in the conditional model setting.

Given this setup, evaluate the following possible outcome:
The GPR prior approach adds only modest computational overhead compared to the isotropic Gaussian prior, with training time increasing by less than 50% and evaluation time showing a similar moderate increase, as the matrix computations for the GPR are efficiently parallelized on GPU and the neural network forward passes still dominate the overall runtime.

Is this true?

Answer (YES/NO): NO